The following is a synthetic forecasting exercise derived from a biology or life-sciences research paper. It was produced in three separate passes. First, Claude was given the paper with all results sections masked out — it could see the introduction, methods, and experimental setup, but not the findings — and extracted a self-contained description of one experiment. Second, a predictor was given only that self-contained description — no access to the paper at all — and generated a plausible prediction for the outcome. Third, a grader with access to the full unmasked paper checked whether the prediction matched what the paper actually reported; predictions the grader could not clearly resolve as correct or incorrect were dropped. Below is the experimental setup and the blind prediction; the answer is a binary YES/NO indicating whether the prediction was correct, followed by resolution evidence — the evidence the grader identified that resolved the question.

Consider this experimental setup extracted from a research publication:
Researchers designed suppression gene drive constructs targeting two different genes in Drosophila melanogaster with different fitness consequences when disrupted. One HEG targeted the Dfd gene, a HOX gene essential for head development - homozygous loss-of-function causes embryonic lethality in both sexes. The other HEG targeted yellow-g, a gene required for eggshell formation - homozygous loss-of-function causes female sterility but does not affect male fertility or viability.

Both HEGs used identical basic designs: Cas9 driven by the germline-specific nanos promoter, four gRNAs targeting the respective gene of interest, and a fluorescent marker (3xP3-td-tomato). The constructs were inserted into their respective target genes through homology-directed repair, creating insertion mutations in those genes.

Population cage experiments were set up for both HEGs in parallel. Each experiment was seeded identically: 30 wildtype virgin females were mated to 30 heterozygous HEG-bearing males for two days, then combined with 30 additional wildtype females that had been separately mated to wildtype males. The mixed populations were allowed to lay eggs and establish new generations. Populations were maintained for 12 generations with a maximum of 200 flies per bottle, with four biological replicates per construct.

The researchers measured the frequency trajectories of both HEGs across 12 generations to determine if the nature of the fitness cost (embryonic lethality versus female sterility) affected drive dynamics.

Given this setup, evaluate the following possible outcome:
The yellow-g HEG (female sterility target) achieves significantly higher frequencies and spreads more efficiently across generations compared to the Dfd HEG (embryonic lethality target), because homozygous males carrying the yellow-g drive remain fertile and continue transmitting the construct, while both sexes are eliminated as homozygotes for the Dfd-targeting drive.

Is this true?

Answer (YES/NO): NO